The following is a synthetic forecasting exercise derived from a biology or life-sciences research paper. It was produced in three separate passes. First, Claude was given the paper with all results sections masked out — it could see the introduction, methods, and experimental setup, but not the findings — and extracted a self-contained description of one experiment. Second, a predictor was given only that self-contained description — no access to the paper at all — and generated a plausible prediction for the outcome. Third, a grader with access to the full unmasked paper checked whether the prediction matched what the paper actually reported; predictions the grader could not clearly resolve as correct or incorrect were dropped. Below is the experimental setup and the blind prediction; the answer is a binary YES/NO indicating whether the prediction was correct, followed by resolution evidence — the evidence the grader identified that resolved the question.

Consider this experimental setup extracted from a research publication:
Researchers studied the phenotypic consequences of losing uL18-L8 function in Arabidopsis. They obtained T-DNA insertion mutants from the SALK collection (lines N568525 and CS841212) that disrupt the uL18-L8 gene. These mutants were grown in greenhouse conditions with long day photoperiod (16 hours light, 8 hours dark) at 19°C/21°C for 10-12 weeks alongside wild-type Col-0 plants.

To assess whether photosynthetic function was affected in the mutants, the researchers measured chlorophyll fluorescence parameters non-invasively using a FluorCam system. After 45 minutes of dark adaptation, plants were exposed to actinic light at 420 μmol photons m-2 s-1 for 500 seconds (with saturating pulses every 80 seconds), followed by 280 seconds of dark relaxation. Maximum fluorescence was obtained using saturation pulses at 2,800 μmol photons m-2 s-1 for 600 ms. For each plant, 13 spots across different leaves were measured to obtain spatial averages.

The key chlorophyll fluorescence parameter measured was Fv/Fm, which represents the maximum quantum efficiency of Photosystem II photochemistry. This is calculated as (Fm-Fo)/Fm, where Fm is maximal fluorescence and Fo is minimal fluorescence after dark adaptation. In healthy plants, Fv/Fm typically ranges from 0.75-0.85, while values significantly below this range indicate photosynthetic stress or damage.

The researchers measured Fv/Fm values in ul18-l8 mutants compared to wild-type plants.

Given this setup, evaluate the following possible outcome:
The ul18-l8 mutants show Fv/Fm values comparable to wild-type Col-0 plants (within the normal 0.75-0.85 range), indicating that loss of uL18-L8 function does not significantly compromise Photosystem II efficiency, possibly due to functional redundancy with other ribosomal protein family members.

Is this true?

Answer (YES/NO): NO